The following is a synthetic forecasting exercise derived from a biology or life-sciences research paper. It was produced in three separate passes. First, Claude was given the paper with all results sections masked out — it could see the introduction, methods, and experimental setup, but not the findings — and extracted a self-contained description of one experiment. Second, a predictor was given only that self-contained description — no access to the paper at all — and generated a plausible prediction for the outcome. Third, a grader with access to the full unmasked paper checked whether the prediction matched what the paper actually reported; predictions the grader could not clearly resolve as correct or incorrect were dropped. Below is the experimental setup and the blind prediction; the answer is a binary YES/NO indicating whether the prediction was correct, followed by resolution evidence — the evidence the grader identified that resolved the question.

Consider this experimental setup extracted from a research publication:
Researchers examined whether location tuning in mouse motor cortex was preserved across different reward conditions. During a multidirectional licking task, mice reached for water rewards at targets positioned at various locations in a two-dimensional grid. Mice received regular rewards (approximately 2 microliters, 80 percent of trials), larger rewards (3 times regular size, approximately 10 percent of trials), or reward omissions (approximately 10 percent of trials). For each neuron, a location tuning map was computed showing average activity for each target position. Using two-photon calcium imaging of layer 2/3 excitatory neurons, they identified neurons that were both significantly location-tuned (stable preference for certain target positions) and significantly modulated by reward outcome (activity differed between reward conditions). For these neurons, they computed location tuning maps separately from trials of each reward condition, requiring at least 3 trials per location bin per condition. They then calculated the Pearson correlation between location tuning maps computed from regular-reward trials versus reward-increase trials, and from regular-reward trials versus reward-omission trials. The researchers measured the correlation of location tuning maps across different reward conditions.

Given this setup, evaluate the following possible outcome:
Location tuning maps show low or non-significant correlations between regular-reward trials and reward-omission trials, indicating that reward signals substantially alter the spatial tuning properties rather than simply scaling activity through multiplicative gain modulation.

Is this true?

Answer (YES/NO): NO